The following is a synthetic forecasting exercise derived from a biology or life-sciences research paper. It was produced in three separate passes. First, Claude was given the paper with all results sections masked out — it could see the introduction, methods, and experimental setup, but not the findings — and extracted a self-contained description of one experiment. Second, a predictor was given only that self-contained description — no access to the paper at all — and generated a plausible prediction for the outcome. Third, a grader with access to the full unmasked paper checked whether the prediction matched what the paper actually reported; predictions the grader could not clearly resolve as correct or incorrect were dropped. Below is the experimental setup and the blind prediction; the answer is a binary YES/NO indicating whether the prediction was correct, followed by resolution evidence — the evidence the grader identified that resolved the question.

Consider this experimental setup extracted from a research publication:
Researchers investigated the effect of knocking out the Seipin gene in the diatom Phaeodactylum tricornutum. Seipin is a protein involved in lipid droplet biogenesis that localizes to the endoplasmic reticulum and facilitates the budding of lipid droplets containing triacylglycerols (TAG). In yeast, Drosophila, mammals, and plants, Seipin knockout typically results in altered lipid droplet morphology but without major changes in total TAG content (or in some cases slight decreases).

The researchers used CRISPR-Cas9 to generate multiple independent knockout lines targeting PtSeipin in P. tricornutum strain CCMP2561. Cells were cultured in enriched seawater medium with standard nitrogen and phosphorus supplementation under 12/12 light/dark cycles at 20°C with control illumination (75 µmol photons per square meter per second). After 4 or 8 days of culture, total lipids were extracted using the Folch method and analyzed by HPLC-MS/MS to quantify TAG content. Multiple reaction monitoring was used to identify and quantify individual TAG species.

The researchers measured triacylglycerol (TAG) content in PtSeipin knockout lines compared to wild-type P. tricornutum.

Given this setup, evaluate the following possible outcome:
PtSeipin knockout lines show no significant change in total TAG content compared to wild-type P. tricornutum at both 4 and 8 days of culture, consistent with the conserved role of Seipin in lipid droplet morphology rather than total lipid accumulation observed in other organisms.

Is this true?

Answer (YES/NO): NO